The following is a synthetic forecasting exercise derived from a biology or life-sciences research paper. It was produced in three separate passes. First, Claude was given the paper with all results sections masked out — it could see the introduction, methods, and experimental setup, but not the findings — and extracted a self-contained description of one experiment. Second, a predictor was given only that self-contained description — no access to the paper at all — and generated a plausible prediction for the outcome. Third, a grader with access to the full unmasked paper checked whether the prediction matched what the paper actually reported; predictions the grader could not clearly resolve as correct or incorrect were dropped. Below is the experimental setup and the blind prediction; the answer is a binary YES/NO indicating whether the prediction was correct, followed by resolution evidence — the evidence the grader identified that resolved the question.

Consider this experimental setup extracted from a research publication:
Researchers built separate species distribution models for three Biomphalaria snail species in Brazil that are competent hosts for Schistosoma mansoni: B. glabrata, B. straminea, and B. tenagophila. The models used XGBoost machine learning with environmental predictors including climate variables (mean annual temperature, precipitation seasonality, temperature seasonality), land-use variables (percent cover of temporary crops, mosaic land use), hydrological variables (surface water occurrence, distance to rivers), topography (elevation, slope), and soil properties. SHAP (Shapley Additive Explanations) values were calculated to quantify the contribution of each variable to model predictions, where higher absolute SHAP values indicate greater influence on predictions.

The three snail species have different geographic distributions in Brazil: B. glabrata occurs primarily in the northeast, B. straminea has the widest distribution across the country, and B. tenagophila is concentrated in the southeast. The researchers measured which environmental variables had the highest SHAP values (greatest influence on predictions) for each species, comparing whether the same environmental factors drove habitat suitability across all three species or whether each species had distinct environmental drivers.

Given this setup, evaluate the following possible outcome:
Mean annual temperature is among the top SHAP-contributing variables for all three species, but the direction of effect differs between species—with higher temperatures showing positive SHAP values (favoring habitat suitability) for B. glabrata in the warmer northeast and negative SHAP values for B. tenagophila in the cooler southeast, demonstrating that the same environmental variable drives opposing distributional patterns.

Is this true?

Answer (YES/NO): NO